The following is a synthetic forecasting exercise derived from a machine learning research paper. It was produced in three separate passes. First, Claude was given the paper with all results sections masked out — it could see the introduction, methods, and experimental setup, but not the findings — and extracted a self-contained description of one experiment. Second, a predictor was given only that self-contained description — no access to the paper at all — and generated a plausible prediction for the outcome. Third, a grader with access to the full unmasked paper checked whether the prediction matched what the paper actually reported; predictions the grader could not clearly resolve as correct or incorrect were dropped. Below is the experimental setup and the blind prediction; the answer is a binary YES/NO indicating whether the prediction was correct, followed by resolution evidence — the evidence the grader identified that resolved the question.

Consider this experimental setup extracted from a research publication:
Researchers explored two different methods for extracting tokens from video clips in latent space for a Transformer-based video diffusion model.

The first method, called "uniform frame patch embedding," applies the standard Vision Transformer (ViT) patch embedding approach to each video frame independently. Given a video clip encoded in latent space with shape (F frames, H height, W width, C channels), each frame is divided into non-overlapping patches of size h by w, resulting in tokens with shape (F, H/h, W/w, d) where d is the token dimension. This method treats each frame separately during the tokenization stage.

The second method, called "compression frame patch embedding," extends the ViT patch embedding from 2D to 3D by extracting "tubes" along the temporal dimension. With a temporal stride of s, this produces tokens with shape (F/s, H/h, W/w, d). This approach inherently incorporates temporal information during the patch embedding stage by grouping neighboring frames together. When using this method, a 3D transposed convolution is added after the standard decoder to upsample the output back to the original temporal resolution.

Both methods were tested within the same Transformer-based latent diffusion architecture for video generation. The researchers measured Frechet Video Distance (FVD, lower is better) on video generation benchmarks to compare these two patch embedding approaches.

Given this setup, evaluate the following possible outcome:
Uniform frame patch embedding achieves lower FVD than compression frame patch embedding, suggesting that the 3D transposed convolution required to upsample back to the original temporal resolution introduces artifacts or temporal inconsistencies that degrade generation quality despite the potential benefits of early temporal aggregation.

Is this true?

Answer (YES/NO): NO